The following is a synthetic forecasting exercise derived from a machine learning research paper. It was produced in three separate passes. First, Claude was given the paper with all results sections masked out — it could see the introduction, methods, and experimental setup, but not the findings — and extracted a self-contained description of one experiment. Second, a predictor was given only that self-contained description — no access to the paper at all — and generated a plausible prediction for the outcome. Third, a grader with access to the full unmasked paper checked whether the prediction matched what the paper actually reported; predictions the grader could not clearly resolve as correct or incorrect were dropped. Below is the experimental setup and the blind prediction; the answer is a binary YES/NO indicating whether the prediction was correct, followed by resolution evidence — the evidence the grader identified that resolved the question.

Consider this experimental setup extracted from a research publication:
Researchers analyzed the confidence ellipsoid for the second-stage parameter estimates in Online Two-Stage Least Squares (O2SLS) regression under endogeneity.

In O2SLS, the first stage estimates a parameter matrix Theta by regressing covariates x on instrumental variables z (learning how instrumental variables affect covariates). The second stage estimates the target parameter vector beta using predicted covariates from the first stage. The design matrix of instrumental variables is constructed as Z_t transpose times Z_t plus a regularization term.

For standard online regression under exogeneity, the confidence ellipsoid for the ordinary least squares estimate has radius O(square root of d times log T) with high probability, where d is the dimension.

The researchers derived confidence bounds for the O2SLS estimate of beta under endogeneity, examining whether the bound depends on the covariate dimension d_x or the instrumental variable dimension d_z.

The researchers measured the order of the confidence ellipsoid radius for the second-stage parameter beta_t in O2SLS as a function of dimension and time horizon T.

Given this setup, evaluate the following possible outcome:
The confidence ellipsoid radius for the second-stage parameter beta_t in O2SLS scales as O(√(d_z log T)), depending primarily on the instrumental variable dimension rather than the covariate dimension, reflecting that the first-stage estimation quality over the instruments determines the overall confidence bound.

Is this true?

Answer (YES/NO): YES